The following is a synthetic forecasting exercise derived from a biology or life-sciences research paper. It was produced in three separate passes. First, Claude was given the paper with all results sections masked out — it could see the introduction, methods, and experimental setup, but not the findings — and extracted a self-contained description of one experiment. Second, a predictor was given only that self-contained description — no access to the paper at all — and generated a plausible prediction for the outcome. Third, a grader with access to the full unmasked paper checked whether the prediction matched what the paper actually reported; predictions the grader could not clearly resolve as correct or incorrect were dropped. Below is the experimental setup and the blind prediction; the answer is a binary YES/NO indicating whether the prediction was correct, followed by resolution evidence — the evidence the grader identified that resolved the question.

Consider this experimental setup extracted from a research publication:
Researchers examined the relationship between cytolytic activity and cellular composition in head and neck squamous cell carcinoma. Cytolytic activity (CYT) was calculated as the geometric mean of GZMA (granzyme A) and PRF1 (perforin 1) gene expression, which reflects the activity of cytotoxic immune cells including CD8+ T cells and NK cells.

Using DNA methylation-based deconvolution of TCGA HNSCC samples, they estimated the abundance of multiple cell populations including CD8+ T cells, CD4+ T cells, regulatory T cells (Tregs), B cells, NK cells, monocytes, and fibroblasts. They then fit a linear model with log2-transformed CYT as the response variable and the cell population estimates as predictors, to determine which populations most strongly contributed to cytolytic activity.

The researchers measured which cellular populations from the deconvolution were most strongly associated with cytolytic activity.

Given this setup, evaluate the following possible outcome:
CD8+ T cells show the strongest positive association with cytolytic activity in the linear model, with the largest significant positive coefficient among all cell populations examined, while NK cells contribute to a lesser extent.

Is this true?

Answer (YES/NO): NO